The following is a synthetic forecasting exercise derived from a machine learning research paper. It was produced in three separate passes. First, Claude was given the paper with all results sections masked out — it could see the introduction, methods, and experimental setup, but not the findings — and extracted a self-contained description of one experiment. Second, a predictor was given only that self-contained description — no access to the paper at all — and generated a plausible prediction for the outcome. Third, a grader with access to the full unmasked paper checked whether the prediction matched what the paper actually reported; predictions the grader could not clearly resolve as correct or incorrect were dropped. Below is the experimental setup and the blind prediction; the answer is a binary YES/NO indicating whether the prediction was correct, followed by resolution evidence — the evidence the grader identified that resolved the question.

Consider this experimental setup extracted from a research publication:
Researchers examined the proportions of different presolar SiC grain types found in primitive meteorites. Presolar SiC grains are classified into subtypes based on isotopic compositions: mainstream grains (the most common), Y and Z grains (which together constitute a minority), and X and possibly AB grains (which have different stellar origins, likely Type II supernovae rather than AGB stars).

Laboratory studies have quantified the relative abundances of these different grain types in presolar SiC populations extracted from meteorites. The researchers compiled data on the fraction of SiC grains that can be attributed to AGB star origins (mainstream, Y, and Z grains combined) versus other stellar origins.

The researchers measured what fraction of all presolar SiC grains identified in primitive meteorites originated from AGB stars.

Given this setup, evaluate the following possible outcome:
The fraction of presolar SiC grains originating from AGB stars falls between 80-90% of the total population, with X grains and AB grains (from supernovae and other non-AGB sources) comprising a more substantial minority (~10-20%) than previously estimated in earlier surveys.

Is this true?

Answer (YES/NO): NO